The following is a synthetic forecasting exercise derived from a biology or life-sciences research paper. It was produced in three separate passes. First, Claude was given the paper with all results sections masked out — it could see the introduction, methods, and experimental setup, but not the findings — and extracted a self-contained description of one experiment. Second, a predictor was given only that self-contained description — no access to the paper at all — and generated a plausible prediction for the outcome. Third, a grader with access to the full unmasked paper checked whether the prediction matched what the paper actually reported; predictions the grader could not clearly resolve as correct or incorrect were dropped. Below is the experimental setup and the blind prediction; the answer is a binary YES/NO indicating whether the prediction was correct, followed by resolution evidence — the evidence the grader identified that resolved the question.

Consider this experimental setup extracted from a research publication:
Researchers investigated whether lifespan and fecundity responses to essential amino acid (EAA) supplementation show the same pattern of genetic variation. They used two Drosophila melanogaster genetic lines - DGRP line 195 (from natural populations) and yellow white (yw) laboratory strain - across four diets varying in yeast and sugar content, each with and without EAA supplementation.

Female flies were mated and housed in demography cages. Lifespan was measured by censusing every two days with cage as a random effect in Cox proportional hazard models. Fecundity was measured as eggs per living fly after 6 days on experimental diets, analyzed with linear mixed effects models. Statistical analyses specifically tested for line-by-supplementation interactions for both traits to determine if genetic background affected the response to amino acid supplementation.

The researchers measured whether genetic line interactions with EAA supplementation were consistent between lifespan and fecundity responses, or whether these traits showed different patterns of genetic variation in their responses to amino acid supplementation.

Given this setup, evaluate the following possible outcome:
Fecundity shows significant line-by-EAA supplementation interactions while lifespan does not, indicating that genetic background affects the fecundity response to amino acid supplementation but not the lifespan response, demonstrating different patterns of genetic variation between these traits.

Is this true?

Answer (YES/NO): NO